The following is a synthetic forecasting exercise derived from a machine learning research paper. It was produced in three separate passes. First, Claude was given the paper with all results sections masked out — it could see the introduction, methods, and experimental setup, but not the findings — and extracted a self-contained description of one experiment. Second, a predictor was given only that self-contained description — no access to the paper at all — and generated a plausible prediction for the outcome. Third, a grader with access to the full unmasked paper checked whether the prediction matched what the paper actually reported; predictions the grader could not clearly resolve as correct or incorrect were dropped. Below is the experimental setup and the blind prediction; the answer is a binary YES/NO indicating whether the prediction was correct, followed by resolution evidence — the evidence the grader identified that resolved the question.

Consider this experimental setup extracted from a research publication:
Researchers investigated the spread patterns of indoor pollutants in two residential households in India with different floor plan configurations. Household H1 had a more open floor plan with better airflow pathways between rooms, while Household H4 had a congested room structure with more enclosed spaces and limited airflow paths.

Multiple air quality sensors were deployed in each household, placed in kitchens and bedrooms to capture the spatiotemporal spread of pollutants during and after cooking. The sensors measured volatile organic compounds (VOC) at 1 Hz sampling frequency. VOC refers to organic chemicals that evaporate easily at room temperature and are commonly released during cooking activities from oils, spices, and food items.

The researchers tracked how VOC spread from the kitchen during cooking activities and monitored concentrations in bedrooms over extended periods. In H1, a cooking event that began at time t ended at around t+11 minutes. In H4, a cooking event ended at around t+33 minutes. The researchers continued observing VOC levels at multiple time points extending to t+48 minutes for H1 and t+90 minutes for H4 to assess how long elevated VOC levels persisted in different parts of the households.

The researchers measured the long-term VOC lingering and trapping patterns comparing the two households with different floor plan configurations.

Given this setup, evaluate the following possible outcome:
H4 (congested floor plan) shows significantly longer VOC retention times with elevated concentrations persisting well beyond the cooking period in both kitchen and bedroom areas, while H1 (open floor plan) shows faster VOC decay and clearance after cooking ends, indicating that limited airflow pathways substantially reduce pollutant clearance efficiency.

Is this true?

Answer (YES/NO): YES